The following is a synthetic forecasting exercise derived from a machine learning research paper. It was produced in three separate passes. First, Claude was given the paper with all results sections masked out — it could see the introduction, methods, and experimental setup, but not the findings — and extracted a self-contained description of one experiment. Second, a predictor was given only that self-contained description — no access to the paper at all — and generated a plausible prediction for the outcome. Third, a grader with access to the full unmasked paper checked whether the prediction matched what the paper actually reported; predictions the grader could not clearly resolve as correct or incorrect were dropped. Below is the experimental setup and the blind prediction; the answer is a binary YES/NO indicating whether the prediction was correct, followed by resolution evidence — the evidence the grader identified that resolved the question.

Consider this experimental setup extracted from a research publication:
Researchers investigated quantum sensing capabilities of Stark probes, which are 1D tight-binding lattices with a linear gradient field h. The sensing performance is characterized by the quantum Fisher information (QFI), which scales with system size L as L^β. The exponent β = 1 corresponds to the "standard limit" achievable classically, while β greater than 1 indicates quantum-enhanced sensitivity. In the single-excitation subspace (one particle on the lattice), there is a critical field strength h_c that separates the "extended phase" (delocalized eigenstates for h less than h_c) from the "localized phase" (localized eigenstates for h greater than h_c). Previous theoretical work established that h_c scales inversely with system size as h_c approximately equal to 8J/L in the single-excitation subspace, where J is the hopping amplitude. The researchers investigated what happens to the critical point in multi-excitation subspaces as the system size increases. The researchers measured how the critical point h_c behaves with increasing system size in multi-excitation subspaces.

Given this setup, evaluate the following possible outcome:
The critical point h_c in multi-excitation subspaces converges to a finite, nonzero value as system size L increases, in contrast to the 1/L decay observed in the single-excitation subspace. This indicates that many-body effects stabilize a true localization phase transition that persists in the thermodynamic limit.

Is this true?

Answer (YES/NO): NO